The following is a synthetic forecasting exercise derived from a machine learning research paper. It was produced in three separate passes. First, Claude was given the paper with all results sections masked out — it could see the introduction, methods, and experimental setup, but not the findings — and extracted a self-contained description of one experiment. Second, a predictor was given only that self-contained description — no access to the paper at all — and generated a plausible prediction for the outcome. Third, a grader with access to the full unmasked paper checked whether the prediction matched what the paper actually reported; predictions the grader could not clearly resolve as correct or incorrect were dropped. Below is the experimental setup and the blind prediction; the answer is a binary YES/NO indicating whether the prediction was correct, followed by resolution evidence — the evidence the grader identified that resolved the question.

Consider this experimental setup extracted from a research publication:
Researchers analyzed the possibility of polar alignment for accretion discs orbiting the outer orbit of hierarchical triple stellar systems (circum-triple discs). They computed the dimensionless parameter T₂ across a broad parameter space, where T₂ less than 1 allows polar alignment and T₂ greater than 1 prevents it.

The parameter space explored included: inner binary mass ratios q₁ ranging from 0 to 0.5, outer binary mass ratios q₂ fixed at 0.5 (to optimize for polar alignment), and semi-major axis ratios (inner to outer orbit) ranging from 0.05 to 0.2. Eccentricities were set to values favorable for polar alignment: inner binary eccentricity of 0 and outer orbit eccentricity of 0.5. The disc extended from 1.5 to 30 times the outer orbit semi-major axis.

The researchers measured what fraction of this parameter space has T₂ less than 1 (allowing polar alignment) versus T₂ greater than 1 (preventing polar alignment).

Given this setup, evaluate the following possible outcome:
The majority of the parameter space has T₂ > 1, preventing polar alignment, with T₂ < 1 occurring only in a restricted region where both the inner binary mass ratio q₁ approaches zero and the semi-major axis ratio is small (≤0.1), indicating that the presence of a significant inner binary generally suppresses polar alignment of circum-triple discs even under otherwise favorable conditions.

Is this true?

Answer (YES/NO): NO